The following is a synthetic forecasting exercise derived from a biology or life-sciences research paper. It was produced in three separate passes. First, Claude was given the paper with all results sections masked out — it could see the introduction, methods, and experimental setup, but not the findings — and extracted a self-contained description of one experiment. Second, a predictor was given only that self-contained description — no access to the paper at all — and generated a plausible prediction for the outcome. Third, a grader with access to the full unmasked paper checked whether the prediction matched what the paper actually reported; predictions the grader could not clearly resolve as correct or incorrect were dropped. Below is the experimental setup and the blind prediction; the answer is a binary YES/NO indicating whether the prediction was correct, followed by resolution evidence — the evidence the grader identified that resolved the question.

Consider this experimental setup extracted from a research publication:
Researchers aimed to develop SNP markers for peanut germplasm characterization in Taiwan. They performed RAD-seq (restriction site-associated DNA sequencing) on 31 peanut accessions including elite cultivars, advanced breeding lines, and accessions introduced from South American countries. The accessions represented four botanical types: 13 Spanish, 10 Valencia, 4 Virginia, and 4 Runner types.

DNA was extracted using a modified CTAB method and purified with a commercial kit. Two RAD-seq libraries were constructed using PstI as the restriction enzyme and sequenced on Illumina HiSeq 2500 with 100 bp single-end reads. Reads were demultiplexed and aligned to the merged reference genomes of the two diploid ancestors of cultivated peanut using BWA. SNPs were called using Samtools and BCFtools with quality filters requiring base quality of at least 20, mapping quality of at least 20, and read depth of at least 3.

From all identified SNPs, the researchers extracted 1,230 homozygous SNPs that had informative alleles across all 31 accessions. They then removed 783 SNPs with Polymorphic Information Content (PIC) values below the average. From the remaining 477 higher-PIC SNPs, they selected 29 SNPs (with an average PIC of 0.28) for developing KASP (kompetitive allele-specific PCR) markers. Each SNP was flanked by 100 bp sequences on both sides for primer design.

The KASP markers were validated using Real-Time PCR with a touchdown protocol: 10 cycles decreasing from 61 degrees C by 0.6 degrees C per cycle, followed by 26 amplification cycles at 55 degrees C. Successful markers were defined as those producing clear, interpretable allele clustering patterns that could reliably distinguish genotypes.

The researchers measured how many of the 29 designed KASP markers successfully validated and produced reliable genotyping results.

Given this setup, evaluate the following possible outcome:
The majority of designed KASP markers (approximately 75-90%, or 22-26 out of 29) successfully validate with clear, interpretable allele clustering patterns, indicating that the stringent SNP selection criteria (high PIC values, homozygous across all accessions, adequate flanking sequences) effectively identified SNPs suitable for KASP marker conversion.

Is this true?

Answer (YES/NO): NO